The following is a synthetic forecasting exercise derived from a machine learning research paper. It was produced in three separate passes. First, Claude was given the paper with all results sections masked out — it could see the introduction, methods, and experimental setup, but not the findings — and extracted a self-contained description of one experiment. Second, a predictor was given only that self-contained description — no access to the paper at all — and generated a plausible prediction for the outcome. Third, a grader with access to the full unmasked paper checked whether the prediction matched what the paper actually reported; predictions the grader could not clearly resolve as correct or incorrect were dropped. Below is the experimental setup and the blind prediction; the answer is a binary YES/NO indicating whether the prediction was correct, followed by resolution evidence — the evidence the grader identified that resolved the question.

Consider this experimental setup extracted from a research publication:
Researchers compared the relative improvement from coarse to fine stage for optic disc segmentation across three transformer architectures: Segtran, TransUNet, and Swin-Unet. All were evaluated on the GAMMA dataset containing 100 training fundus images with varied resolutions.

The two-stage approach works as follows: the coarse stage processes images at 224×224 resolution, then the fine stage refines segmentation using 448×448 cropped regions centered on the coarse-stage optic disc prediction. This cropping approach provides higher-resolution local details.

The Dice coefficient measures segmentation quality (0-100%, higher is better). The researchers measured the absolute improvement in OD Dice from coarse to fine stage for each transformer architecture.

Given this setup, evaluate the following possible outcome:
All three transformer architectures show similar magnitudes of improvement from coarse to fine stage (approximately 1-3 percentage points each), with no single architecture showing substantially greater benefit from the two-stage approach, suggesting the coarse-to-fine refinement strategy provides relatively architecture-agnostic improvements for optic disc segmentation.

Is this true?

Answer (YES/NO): NO